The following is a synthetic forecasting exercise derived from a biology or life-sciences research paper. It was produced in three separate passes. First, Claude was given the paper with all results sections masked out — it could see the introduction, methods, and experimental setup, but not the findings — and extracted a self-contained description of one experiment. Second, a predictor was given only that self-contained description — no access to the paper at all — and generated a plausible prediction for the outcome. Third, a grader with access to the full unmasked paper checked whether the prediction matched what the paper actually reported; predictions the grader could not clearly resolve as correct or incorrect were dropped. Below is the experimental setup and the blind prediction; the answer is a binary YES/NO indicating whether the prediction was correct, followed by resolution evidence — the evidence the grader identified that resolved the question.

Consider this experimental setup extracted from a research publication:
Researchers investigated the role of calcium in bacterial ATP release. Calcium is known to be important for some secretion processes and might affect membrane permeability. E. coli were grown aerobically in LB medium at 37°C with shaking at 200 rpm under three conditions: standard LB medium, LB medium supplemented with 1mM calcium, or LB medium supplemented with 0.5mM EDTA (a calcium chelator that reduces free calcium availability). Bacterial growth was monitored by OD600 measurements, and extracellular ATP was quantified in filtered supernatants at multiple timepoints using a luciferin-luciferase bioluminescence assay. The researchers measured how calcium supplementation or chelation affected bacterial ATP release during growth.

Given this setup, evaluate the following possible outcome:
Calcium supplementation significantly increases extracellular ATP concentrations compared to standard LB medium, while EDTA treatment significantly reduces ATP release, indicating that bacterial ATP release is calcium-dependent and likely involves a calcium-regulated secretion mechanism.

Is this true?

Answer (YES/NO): NO